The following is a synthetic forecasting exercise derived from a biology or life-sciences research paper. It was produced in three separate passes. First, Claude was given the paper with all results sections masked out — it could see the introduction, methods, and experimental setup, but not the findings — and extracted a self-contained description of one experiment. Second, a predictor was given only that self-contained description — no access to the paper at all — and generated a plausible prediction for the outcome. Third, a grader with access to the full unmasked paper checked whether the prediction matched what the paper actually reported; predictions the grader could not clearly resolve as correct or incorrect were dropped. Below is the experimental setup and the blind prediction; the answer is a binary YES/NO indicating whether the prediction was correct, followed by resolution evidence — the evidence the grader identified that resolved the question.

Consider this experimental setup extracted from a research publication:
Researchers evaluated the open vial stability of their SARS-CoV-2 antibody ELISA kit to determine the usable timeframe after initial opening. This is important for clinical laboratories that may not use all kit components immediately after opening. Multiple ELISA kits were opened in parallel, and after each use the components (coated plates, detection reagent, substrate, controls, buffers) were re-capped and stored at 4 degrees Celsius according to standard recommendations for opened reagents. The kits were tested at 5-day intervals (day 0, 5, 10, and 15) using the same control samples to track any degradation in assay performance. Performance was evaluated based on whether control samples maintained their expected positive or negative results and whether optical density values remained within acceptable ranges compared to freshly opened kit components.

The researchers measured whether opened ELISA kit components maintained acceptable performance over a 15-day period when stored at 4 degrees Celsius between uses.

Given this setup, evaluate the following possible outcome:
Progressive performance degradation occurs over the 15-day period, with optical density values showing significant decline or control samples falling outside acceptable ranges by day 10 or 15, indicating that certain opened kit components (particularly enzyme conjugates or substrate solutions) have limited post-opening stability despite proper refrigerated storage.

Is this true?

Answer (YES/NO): NO